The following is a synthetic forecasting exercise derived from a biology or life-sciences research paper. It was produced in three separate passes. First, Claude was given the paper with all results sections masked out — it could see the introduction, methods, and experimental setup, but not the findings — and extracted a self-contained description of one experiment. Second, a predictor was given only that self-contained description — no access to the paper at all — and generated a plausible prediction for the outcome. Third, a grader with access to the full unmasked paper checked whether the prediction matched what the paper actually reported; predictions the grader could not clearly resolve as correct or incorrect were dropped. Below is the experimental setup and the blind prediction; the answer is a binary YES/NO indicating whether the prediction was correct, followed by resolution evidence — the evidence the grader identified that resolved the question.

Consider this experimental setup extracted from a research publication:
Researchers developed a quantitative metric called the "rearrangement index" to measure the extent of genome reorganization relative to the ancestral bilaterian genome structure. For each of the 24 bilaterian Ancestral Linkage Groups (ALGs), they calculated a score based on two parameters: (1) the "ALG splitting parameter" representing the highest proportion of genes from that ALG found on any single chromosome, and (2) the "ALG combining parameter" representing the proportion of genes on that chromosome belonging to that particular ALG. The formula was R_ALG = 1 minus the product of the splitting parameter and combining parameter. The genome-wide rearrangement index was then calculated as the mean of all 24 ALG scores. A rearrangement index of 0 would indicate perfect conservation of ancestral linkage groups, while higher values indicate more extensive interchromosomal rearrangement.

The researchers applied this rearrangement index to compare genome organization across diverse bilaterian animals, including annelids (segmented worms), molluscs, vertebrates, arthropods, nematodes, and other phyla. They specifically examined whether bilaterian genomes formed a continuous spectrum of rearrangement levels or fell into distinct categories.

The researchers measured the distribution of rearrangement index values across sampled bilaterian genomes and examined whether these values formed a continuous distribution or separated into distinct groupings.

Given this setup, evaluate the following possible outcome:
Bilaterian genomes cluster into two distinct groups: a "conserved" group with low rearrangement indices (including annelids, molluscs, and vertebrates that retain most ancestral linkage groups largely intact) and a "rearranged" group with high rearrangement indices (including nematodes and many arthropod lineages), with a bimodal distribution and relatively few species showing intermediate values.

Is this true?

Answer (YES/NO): NO